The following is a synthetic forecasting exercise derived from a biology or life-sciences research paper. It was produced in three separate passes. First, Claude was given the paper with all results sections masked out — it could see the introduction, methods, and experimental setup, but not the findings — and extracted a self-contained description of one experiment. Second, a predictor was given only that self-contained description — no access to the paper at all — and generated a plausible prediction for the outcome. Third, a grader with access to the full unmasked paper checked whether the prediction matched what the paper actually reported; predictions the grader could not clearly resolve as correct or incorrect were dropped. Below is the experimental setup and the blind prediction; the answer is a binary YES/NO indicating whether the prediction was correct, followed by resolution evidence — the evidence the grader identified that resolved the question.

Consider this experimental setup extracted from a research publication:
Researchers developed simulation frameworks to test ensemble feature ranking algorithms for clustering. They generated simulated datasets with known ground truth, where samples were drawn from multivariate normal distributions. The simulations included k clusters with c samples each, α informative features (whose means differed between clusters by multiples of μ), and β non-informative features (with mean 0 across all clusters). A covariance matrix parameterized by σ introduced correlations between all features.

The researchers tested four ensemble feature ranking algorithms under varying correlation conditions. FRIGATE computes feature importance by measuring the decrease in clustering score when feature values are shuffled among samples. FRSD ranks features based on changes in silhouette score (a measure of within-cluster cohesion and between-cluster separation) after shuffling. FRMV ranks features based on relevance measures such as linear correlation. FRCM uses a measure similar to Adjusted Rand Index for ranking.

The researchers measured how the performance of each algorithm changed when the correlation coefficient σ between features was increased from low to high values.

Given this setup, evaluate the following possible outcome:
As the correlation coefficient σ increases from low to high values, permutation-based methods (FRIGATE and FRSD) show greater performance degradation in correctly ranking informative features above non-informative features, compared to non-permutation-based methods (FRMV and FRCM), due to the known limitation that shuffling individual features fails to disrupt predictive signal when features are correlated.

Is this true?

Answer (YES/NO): NO